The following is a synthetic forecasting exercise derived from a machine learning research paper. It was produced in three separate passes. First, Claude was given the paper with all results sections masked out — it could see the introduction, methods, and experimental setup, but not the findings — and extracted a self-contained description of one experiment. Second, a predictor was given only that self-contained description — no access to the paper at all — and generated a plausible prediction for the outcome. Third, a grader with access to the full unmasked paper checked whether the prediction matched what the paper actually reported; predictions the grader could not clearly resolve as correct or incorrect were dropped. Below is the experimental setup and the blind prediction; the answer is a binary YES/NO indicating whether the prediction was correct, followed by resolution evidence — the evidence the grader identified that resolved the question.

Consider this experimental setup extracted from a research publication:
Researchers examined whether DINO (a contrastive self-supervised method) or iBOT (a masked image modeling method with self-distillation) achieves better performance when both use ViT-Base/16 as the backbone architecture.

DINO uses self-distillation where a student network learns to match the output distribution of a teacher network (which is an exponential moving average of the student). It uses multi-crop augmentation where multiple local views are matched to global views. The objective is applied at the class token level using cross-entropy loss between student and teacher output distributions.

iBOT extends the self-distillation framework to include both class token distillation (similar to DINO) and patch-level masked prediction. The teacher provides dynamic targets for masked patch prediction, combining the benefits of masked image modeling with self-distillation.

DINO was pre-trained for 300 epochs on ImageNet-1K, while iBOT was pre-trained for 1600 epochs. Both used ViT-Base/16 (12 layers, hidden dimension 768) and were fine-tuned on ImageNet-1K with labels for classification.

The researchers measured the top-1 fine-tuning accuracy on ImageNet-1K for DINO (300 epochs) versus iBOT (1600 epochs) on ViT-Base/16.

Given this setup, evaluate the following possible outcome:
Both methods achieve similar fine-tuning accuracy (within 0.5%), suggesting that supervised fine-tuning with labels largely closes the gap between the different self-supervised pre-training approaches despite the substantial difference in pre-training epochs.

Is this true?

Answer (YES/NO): NO